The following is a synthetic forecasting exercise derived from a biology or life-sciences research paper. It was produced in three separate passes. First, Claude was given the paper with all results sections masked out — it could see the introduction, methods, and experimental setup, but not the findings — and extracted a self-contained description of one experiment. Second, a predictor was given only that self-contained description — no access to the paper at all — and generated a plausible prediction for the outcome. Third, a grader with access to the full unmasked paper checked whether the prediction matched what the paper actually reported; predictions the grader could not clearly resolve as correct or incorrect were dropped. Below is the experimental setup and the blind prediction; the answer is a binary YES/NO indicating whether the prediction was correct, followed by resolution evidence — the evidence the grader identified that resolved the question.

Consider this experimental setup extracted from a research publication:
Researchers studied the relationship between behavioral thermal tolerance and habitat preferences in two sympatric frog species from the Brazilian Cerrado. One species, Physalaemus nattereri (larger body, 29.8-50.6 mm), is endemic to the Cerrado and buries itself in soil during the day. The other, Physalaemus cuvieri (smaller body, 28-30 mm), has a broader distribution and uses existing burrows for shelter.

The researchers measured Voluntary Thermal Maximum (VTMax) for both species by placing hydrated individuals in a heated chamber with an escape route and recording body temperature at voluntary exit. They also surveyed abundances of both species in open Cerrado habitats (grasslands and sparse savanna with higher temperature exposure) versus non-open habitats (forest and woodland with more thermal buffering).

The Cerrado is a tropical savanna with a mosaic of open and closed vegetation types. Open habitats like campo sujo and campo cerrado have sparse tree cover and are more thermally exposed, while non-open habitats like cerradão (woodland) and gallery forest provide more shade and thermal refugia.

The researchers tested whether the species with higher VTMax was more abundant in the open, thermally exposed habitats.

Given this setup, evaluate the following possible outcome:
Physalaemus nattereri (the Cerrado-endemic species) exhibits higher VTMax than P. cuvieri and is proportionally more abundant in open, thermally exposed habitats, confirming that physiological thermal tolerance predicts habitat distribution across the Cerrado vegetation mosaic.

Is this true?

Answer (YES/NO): NO